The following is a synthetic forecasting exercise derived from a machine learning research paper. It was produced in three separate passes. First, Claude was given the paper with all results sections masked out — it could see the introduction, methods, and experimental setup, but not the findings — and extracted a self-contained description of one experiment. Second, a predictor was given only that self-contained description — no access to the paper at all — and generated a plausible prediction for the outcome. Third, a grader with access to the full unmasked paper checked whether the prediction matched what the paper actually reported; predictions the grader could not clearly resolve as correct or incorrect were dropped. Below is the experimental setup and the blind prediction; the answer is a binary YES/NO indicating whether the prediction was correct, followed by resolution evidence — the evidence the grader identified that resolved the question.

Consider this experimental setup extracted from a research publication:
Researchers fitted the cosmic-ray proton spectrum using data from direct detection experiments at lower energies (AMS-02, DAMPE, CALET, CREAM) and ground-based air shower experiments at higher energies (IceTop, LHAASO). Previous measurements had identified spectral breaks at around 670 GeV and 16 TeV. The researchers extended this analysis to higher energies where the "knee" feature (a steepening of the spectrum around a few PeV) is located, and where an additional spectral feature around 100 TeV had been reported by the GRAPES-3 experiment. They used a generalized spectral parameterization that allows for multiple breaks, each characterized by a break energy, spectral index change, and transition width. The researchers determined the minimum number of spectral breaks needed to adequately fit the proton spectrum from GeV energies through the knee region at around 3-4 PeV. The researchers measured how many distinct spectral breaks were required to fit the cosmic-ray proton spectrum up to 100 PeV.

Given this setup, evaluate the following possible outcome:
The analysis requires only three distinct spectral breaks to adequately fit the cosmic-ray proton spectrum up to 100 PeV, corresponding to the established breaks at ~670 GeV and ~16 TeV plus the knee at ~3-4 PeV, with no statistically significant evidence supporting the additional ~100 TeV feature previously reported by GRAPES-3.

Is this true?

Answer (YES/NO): NO